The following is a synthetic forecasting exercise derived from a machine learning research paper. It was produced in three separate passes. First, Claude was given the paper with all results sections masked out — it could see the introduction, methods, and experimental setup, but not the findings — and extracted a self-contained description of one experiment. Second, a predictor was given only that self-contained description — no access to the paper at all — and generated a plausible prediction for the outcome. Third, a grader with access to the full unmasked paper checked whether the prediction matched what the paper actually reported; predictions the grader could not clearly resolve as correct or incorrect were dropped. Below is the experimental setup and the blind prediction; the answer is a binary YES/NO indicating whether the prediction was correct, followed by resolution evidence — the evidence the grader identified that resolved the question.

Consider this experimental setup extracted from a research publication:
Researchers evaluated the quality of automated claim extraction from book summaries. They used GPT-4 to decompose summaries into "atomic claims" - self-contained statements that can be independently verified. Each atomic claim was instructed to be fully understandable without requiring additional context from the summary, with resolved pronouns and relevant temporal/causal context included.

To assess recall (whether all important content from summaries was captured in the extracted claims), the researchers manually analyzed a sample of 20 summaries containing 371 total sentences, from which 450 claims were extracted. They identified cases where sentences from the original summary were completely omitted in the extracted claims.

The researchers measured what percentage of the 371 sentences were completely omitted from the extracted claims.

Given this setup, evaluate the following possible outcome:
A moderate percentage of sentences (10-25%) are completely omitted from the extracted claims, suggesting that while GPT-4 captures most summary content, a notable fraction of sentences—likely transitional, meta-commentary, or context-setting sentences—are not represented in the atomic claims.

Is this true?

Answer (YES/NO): NO